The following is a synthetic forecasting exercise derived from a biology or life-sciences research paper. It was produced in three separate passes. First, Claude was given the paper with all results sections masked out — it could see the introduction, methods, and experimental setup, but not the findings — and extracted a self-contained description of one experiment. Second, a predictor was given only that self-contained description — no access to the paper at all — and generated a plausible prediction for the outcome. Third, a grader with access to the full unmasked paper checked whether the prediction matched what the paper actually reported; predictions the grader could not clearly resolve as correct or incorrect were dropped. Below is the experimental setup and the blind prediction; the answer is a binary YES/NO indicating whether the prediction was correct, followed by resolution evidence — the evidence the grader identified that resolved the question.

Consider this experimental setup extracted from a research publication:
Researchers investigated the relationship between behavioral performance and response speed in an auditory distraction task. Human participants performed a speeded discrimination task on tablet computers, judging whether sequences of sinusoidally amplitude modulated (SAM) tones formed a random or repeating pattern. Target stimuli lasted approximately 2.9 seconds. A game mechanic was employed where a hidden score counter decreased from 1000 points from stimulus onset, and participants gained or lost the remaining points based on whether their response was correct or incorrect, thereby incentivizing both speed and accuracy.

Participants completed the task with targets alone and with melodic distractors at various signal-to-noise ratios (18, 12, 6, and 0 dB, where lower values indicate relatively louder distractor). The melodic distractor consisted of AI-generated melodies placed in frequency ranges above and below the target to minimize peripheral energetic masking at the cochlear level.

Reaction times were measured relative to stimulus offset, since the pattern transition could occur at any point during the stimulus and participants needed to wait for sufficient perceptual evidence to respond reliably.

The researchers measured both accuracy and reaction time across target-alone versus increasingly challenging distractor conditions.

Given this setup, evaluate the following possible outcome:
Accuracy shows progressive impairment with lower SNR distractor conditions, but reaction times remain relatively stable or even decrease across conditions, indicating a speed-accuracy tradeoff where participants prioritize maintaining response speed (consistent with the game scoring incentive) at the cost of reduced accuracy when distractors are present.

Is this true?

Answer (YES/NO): NO